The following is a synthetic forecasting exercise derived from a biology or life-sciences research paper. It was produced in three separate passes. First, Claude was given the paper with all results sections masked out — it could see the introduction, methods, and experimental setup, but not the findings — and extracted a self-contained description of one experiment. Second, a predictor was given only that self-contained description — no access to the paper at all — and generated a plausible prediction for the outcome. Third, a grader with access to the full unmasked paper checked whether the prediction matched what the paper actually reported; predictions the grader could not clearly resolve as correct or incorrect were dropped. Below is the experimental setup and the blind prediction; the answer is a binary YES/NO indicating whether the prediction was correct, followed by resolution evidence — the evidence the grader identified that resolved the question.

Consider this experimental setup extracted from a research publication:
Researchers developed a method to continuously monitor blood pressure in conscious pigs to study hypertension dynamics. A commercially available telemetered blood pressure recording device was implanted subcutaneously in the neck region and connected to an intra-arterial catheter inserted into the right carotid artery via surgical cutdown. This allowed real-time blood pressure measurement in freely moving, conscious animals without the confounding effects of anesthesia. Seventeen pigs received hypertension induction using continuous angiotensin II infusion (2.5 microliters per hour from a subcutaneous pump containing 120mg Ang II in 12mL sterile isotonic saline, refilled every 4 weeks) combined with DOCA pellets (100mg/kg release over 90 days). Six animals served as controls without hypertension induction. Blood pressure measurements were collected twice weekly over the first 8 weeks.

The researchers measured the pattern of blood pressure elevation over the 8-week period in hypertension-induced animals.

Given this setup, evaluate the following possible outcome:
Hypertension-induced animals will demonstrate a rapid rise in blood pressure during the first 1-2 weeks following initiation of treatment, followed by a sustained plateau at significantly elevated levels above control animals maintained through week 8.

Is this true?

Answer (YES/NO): NO